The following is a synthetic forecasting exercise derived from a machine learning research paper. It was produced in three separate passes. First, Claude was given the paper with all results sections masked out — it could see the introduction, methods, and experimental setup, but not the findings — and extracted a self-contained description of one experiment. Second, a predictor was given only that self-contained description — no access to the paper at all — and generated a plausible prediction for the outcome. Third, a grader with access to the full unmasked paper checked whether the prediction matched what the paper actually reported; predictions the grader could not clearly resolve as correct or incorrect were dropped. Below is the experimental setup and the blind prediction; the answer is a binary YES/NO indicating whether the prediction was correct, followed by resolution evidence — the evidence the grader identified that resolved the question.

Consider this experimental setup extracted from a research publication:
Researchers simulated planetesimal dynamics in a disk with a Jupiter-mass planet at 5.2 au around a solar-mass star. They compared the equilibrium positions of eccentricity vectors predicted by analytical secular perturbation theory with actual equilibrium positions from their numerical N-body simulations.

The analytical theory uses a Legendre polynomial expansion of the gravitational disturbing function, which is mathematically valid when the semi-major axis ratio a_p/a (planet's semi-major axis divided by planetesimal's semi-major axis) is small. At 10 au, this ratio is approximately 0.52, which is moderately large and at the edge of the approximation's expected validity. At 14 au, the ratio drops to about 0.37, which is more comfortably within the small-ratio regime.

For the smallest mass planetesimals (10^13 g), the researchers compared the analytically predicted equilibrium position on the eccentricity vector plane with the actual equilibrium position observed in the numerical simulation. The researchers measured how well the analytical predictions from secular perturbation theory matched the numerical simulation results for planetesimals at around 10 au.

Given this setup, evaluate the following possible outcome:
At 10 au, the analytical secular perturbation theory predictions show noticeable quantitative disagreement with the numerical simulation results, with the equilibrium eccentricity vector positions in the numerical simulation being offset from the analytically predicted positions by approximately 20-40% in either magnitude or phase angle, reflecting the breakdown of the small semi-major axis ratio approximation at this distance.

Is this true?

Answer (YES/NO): NO